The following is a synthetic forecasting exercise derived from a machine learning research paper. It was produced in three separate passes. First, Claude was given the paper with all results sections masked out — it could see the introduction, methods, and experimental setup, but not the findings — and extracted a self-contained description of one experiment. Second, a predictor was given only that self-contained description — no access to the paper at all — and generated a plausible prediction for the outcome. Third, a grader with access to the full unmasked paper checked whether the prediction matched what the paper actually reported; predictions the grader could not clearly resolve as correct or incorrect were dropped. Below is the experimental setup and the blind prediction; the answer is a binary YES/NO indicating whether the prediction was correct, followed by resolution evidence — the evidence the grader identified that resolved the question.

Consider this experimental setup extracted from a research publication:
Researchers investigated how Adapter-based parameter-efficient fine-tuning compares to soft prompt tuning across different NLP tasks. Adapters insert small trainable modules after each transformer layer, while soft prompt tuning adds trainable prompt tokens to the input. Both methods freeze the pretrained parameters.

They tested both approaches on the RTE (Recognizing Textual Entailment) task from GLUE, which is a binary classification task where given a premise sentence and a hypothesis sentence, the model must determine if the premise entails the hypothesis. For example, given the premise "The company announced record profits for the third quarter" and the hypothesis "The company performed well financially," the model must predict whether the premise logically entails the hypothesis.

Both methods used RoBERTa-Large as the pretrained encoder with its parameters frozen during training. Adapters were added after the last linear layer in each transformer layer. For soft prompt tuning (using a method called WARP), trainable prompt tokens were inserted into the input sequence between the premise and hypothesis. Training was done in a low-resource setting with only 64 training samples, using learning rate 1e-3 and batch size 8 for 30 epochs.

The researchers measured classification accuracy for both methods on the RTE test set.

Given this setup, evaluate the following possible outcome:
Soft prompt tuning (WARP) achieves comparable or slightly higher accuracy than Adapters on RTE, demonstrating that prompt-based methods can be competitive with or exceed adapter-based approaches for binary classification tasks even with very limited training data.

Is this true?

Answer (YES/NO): YES